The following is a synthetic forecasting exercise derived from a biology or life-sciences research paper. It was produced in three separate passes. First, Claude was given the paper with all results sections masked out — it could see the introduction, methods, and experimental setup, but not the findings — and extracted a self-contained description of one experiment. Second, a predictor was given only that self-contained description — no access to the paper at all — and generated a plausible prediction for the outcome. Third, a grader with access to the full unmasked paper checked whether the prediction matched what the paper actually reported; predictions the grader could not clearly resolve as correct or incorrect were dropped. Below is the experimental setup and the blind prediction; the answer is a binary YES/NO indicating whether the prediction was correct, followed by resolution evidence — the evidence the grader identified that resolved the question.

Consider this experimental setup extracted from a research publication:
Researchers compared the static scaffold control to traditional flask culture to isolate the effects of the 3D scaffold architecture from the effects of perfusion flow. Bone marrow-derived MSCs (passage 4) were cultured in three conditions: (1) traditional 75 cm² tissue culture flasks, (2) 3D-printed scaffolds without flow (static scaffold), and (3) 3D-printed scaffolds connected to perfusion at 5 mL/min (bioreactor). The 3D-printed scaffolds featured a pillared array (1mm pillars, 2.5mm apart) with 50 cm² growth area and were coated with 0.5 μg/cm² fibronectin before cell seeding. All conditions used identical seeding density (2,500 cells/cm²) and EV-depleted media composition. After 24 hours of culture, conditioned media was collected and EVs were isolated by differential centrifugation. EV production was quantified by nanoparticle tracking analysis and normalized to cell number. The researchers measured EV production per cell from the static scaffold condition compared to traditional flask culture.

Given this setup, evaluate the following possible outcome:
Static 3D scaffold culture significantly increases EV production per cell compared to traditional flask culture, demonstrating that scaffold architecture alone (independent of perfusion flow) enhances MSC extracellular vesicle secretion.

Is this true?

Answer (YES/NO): NO